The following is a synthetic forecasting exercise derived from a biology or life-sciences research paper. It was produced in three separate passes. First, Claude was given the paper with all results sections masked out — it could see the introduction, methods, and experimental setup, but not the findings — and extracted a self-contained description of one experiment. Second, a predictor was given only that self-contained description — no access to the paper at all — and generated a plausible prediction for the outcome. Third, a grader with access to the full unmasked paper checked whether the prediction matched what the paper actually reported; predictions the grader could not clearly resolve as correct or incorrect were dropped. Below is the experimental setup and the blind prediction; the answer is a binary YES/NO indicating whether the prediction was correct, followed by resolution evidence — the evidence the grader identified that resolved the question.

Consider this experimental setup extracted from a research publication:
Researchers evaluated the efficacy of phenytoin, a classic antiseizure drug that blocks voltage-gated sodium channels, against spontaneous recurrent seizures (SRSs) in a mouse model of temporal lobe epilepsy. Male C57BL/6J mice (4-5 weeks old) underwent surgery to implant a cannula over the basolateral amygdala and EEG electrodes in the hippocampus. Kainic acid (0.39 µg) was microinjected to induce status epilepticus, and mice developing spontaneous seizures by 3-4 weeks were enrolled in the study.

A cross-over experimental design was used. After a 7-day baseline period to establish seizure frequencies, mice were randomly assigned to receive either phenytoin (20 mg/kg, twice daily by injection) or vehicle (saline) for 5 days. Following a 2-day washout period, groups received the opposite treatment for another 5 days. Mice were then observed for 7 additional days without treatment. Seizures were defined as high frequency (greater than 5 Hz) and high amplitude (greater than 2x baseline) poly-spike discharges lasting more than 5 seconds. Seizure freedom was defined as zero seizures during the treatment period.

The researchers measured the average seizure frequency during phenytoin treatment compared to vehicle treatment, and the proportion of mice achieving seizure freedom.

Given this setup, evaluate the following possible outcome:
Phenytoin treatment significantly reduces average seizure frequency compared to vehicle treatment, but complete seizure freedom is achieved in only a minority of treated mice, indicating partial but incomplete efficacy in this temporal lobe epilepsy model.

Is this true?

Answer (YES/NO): NO